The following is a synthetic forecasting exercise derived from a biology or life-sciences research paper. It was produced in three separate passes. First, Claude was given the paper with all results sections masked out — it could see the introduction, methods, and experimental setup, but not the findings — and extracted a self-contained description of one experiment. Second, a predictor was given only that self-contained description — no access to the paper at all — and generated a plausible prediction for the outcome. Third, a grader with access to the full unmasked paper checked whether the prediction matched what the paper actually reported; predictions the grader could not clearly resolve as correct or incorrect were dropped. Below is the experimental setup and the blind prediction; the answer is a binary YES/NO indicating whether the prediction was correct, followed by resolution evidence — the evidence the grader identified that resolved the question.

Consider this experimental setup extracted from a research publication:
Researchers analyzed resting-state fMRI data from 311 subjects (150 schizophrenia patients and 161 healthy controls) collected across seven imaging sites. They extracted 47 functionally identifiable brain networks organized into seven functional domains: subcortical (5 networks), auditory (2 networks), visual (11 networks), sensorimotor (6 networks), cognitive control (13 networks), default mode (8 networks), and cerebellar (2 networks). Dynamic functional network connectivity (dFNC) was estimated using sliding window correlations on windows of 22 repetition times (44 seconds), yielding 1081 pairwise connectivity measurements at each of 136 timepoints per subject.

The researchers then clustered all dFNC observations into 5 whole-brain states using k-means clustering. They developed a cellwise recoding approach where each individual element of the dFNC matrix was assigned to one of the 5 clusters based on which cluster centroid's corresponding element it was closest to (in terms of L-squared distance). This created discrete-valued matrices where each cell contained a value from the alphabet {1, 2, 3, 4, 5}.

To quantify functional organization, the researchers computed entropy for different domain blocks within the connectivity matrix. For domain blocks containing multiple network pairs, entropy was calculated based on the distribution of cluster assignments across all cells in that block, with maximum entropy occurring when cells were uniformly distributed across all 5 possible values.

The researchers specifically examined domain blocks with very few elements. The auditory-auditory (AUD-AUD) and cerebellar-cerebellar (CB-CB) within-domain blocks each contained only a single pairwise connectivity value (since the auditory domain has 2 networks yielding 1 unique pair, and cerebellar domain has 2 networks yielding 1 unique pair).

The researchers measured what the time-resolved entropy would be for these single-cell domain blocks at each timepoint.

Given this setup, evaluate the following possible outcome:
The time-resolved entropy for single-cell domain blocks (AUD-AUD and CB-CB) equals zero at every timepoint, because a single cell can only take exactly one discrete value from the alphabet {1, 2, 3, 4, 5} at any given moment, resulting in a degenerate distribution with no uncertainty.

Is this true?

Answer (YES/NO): YES